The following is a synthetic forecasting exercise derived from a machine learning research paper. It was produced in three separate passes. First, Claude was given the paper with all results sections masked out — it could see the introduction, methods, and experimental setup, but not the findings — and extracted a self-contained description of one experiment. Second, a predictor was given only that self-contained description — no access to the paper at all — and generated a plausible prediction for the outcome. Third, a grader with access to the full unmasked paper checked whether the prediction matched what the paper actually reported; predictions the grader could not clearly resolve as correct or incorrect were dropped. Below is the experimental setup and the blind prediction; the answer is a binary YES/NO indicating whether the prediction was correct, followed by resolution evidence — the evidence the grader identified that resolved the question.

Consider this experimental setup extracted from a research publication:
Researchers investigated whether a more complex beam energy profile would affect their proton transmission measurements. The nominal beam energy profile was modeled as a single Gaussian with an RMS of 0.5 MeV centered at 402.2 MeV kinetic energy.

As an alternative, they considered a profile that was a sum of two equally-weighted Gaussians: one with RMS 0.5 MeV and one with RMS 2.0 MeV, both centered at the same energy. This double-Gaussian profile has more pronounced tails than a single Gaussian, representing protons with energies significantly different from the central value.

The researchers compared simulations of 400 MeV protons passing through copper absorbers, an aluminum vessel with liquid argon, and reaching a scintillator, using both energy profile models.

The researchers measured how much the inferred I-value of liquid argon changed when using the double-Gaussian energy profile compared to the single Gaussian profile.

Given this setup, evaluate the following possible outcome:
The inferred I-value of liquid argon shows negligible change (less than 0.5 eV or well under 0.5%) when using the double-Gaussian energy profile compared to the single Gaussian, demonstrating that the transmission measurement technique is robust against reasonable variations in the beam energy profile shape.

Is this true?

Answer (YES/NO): YES